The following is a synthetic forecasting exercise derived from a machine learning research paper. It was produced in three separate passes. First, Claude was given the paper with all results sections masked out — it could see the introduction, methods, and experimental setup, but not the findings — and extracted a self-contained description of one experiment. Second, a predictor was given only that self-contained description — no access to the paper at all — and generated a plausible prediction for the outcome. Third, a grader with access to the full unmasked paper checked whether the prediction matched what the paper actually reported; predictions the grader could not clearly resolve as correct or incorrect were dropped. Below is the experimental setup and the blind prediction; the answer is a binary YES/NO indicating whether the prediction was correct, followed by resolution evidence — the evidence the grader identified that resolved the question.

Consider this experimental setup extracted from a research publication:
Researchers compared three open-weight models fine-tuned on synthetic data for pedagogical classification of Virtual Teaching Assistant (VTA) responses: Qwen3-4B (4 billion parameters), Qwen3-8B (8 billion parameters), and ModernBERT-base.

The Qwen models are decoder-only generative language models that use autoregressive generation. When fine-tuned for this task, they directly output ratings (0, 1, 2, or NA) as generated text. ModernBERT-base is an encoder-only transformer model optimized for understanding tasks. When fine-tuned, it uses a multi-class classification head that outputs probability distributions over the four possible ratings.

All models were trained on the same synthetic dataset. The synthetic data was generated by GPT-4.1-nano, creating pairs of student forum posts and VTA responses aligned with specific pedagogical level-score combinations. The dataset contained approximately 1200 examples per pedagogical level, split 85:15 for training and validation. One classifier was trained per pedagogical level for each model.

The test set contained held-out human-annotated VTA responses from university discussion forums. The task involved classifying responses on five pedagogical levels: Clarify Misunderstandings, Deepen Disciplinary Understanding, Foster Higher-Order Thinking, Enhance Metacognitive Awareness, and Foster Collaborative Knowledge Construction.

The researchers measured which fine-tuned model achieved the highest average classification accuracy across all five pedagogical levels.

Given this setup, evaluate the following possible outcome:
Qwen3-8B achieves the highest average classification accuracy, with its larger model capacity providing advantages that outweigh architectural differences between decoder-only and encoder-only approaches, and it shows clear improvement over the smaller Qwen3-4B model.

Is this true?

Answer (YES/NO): NO